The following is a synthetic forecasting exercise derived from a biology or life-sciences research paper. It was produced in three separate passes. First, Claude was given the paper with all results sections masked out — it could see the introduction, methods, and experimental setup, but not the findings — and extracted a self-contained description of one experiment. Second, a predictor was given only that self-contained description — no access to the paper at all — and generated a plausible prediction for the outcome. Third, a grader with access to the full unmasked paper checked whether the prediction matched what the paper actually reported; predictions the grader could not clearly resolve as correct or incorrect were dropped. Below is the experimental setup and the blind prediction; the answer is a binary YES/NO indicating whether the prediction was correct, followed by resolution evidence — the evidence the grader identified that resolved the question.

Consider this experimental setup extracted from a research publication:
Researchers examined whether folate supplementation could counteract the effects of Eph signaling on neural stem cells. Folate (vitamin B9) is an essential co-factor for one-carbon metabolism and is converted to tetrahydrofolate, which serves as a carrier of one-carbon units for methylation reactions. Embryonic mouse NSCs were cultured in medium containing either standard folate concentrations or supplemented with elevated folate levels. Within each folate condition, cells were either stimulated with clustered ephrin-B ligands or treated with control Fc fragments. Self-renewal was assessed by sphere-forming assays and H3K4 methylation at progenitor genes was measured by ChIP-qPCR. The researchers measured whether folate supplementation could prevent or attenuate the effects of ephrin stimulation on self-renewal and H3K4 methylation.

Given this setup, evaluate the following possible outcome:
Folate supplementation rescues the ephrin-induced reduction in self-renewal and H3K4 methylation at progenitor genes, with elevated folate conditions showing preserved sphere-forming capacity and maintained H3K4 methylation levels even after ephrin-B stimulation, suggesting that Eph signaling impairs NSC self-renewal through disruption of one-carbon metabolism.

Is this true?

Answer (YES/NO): YES